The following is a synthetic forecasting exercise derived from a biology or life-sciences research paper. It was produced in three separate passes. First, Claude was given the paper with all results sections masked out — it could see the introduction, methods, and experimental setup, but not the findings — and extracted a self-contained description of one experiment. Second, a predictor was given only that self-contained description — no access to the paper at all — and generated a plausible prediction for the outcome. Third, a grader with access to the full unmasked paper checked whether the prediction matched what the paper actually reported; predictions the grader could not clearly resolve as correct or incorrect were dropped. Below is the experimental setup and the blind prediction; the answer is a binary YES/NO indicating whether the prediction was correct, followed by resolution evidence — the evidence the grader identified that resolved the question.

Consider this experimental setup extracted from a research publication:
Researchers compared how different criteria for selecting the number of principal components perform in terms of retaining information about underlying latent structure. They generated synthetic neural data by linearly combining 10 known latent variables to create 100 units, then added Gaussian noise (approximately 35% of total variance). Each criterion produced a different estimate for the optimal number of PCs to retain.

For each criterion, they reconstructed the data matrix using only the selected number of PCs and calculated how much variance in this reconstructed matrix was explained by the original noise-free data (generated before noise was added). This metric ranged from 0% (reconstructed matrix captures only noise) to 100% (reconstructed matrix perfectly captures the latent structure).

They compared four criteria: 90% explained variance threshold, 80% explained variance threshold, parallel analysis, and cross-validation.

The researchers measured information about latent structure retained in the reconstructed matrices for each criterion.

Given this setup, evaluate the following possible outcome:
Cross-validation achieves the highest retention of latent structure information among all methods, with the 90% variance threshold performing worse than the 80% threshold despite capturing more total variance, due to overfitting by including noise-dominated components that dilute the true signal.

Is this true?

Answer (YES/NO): NO